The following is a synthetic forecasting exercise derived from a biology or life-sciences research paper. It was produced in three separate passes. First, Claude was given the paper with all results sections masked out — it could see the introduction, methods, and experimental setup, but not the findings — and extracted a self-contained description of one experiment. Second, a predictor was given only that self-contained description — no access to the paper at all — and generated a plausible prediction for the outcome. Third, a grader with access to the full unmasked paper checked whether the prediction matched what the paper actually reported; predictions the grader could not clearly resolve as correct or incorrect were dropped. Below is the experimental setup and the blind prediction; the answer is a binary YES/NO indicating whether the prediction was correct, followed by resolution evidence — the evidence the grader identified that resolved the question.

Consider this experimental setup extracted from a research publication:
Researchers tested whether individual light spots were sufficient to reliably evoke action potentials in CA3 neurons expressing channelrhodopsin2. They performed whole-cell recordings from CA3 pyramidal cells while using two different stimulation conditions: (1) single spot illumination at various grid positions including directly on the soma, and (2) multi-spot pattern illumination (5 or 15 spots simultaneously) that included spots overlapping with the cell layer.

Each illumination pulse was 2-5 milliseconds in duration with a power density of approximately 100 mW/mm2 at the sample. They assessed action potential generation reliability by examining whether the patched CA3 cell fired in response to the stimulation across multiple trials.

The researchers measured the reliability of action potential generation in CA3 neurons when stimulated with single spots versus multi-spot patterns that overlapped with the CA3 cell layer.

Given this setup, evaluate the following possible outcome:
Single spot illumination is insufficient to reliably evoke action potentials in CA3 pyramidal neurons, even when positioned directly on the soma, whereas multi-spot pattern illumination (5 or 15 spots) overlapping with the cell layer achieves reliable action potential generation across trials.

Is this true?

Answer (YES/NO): NO